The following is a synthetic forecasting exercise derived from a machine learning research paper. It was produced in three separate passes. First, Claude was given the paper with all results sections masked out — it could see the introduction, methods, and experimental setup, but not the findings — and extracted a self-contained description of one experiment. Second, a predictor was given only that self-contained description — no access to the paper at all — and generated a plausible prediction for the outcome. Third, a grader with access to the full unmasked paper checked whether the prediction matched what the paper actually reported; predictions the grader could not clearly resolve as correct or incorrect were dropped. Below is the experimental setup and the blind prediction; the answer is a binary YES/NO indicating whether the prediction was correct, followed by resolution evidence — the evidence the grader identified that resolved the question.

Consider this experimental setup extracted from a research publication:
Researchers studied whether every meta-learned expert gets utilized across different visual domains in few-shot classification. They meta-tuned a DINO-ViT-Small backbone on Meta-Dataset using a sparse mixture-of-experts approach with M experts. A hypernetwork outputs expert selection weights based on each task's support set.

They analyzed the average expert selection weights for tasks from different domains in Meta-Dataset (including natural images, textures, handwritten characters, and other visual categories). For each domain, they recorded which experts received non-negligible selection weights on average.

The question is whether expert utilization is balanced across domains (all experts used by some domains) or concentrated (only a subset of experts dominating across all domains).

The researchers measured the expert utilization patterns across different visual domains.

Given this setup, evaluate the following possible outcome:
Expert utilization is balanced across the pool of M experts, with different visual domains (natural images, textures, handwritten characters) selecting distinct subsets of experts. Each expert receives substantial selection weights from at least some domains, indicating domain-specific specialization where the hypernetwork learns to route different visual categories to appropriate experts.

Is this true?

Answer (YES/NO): YES